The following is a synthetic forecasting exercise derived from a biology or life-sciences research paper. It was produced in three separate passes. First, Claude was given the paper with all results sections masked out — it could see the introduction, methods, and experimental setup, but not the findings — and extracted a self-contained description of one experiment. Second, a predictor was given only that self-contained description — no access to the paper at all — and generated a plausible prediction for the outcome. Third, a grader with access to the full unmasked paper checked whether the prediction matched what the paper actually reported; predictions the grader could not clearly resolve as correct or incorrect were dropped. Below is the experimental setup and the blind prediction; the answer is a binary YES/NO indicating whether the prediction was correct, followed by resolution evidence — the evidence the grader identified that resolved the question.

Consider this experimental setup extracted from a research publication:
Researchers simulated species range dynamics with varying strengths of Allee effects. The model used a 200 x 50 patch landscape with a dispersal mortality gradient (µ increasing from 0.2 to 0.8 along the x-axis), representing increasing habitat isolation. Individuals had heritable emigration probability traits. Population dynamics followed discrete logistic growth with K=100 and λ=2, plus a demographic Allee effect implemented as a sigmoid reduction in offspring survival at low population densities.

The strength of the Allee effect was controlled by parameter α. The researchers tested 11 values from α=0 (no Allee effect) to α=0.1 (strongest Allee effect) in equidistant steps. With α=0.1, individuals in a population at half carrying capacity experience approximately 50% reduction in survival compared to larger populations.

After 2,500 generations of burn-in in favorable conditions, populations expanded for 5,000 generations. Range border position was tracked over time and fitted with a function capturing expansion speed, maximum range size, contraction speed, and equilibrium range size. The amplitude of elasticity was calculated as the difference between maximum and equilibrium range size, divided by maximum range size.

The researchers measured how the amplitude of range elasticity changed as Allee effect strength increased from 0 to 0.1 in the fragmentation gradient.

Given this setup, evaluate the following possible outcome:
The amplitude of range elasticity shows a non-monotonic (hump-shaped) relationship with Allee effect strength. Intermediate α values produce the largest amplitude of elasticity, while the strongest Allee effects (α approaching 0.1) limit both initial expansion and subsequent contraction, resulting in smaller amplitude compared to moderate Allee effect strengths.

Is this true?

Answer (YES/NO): NO